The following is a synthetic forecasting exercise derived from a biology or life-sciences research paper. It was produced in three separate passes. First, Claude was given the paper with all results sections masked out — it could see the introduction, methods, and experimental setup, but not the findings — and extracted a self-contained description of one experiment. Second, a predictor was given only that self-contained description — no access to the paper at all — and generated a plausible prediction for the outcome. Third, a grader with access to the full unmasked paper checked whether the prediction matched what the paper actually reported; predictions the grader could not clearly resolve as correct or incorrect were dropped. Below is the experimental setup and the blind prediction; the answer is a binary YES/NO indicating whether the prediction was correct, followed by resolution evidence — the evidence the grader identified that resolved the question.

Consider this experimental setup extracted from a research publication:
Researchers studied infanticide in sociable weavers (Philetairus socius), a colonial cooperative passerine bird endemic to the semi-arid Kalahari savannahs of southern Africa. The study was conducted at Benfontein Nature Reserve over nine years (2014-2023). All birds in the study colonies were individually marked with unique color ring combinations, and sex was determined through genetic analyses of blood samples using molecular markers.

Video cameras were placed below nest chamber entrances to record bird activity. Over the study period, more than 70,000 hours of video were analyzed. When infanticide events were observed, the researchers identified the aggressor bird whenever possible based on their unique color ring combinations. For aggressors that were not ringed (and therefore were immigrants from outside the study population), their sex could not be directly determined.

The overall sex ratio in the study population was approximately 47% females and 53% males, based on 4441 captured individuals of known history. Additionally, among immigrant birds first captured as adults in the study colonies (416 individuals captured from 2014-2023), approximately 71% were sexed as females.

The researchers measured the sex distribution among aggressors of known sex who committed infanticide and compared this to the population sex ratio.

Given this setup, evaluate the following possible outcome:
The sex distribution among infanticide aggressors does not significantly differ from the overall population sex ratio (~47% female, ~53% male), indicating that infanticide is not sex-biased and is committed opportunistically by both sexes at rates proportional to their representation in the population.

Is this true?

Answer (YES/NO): NO